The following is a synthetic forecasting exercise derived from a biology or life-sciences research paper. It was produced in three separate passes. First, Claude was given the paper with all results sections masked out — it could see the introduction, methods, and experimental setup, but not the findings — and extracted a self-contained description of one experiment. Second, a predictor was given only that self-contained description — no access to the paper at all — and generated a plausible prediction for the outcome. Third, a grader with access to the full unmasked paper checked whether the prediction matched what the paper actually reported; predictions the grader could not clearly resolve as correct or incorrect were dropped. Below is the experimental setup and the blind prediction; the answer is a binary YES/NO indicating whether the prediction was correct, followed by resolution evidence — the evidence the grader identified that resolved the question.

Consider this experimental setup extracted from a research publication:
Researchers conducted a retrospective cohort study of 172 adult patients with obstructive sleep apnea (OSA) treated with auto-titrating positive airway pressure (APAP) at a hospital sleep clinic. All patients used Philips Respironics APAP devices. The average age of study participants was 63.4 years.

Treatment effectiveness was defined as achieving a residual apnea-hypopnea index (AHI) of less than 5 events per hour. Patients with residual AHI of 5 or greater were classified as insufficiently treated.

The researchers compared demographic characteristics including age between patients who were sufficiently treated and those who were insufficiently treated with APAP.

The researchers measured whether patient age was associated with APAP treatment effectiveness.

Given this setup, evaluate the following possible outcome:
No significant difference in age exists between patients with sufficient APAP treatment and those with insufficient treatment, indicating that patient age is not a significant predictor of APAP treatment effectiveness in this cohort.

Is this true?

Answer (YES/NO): NO